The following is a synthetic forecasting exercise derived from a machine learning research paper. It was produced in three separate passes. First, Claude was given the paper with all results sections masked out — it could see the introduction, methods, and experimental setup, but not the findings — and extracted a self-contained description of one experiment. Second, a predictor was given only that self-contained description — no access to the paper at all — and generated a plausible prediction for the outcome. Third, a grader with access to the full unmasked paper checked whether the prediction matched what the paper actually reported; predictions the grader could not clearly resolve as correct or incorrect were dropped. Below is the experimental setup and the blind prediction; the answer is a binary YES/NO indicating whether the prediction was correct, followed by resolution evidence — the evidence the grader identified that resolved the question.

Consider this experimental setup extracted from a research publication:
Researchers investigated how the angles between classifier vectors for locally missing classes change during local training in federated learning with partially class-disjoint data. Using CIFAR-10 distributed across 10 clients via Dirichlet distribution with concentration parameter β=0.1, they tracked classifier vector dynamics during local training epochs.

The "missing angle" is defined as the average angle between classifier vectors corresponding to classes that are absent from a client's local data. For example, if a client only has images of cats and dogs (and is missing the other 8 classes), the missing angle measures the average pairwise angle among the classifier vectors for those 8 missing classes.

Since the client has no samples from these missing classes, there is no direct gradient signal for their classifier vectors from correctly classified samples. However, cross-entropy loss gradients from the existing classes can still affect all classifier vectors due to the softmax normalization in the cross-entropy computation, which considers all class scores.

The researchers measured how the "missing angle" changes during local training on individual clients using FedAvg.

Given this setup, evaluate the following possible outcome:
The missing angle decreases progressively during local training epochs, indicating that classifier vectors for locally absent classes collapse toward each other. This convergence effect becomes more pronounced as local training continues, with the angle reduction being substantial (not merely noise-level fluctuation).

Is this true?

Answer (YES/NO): YES